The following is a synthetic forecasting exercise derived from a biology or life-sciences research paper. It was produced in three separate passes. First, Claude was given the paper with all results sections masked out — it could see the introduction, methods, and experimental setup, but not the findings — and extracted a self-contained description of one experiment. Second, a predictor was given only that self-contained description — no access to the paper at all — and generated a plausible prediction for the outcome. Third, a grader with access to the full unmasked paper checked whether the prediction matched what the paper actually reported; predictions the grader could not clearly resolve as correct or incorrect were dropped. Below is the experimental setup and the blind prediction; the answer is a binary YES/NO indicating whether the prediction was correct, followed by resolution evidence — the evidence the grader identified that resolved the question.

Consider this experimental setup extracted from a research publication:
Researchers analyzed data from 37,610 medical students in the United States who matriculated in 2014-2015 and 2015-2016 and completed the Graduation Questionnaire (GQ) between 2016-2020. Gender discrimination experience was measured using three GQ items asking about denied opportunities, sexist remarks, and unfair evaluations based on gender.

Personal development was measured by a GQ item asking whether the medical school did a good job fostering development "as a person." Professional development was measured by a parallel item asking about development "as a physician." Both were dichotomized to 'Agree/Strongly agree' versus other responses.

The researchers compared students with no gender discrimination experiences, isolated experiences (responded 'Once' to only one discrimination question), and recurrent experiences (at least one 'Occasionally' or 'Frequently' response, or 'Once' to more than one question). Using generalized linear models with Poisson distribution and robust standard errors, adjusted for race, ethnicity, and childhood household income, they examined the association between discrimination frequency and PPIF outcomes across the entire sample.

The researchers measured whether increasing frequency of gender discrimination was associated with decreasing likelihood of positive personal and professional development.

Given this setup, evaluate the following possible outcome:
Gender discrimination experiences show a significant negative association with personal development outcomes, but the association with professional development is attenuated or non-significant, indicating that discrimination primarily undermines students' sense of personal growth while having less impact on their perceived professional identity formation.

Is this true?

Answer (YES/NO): YES